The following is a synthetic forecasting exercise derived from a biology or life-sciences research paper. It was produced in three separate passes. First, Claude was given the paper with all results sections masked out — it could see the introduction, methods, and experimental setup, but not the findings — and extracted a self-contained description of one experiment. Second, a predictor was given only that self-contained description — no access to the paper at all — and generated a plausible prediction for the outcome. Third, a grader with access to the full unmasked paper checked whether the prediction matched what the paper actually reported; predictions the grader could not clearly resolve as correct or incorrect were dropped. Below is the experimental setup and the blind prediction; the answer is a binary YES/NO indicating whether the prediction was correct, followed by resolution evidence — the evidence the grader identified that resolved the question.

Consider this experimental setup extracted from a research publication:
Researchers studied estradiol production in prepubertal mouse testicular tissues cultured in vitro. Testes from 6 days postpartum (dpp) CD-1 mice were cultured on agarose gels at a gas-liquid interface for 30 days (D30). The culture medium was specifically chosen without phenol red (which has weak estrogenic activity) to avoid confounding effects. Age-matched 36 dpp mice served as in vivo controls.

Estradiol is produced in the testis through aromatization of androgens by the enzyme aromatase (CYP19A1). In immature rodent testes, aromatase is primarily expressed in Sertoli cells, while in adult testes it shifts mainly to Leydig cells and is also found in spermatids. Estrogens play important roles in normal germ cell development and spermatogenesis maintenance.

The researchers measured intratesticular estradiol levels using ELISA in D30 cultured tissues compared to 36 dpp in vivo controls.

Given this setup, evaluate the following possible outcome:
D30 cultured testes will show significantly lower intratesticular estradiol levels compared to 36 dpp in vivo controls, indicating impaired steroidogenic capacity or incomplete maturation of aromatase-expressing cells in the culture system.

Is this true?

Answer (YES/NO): NO